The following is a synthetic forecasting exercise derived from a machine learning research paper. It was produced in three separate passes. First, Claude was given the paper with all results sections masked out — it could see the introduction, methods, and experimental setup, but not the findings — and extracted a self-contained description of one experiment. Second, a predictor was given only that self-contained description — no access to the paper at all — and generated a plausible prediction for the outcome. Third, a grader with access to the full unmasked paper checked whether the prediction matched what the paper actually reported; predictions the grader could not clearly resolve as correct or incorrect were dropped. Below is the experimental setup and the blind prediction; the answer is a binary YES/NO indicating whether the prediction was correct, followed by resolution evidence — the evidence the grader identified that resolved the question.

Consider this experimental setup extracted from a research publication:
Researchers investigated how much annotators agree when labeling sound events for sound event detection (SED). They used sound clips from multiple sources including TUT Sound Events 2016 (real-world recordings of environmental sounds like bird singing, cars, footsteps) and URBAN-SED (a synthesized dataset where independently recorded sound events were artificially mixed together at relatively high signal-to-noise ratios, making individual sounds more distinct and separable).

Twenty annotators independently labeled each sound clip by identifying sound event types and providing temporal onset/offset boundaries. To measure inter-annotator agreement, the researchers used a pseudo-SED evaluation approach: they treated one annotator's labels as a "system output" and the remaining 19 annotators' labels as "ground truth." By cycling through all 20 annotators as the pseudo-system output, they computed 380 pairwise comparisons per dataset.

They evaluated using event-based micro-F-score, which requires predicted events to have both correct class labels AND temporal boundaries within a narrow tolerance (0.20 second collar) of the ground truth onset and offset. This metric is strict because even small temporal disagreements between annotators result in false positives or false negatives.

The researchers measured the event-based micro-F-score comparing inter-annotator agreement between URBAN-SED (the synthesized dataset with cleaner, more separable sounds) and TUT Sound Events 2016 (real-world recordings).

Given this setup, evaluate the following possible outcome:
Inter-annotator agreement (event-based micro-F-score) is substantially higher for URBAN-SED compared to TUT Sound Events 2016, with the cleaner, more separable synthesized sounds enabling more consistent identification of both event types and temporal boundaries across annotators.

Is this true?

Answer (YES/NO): YES